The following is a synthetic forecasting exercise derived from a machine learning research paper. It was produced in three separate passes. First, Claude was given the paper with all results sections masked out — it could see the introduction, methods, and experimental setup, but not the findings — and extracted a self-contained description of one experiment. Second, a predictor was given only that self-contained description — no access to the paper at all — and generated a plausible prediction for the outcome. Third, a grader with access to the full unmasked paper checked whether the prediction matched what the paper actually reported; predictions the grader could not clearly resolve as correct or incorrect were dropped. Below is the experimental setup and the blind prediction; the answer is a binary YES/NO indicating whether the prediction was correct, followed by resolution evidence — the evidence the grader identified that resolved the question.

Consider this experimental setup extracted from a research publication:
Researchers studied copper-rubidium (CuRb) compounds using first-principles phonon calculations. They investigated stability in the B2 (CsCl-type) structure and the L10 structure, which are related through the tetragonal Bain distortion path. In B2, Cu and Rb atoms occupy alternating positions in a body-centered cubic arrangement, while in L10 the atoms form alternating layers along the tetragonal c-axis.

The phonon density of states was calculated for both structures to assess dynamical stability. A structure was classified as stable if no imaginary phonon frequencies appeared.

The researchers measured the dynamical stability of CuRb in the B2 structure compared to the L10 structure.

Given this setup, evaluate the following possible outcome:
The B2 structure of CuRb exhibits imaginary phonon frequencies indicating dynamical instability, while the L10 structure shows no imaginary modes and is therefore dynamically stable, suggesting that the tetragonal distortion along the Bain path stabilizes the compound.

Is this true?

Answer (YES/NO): NO